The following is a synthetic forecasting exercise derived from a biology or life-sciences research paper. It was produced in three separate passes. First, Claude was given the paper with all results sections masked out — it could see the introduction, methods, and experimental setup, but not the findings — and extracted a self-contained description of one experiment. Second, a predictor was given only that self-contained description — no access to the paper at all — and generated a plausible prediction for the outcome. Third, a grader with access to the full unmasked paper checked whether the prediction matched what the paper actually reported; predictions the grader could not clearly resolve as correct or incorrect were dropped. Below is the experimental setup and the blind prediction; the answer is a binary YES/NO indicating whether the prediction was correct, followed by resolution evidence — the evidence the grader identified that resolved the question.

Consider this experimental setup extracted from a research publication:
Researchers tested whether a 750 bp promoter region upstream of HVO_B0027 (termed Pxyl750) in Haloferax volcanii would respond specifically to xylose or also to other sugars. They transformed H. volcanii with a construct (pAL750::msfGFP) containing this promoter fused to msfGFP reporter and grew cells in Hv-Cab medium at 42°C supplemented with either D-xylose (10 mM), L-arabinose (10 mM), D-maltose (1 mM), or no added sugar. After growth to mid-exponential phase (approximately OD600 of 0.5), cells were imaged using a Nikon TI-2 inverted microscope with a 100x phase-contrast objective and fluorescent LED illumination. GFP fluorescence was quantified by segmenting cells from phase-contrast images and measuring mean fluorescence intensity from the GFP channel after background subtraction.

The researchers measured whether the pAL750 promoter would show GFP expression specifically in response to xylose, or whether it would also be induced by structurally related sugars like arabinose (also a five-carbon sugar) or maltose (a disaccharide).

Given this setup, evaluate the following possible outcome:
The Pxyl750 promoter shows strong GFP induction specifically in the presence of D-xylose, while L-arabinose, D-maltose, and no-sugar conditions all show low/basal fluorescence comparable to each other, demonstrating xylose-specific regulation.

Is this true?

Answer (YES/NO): NO